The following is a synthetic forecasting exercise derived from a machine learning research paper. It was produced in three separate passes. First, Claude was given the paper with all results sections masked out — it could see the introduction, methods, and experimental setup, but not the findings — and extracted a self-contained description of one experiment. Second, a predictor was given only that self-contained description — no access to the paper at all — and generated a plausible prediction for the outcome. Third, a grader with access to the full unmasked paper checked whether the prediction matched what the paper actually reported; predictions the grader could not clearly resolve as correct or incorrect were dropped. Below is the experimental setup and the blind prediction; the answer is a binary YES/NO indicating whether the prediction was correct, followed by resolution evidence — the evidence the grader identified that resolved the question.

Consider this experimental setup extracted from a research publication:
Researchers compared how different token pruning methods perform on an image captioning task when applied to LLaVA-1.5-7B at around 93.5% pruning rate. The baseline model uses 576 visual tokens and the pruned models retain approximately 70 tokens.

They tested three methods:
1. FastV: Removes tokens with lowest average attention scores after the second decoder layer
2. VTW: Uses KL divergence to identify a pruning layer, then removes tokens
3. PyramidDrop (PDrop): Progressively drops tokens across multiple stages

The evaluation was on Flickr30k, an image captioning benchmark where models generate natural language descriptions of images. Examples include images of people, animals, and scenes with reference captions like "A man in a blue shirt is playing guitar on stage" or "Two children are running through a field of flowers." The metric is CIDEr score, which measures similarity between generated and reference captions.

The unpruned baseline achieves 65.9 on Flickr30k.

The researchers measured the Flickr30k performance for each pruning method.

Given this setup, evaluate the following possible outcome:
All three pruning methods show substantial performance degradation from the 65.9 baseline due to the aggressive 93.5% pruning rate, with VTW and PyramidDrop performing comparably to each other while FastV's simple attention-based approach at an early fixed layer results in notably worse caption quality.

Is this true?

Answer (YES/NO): NO